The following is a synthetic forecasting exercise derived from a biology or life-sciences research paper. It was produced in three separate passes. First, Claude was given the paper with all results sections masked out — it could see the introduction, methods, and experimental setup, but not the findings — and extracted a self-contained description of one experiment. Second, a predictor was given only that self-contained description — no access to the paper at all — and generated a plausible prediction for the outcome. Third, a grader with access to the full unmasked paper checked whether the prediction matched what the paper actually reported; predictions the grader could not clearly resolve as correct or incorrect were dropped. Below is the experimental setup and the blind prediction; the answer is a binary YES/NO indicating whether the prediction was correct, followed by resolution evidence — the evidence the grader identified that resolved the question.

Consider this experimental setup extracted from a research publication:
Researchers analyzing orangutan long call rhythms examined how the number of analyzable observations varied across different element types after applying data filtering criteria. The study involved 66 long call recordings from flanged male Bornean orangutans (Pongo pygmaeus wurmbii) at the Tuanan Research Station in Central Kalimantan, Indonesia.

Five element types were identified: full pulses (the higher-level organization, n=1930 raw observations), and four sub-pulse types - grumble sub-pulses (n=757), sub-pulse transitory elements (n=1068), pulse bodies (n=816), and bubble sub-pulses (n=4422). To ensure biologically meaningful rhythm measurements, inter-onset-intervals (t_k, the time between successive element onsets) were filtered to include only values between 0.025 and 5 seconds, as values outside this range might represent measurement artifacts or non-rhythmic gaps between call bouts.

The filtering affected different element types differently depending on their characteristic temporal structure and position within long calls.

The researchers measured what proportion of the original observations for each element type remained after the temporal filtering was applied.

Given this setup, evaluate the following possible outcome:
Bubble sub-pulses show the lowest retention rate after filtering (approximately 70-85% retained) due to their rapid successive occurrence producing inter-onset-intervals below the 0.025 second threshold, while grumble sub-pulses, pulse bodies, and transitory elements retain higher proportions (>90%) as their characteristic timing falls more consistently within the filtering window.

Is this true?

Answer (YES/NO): NO